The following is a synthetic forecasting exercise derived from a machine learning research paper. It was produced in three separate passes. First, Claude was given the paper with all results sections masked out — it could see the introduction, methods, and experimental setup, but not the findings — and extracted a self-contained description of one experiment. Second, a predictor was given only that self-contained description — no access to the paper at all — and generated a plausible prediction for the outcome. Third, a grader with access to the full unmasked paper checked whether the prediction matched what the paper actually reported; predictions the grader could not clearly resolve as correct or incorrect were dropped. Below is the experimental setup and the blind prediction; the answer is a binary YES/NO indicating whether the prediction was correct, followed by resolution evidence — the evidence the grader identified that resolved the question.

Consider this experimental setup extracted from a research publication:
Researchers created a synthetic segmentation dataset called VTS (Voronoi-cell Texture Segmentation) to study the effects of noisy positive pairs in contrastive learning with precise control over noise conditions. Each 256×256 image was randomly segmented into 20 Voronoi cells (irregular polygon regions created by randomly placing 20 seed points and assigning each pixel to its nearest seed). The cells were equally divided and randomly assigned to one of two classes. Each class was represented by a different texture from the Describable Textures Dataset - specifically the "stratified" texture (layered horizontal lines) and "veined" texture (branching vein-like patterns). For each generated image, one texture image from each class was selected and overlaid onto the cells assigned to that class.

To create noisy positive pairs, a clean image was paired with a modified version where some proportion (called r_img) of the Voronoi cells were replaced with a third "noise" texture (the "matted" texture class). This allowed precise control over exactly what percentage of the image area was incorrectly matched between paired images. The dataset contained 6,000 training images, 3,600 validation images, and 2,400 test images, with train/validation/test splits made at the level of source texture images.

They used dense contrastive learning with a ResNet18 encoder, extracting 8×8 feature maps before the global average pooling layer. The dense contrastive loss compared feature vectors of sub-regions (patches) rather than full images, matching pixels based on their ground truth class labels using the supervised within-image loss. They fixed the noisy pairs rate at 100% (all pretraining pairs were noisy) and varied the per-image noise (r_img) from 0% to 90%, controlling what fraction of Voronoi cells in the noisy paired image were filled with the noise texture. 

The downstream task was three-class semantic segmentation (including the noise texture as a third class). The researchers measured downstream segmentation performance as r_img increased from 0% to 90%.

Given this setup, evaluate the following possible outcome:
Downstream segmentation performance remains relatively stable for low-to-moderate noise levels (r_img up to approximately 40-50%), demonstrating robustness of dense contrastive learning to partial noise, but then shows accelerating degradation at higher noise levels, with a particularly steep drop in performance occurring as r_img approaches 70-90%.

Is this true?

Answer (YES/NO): NO